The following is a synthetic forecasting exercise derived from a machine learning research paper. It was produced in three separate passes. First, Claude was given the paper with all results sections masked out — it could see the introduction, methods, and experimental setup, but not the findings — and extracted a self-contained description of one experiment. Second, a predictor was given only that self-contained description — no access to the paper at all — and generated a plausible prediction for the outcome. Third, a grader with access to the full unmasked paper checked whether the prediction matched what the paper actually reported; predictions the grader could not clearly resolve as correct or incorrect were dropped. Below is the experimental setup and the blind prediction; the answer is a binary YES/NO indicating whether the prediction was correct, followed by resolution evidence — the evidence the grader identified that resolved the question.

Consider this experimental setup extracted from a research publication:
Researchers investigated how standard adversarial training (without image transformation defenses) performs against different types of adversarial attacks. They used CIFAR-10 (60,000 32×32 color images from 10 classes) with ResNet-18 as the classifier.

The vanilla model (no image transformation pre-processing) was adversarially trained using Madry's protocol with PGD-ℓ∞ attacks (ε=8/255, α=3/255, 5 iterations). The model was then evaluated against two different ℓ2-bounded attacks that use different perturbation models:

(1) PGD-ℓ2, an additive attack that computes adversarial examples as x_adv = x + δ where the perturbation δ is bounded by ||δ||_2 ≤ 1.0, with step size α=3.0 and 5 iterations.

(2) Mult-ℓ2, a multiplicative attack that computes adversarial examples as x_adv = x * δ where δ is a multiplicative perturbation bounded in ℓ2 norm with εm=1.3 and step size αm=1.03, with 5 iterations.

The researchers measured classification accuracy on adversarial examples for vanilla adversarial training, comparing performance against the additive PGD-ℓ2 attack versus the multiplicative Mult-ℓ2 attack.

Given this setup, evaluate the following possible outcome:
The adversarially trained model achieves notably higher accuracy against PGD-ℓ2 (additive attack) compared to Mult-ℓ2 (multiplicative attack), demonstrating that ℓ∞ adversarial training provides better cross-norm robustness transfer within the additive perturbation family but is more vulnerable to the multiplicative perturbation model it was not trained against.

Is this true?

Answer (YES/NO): YES